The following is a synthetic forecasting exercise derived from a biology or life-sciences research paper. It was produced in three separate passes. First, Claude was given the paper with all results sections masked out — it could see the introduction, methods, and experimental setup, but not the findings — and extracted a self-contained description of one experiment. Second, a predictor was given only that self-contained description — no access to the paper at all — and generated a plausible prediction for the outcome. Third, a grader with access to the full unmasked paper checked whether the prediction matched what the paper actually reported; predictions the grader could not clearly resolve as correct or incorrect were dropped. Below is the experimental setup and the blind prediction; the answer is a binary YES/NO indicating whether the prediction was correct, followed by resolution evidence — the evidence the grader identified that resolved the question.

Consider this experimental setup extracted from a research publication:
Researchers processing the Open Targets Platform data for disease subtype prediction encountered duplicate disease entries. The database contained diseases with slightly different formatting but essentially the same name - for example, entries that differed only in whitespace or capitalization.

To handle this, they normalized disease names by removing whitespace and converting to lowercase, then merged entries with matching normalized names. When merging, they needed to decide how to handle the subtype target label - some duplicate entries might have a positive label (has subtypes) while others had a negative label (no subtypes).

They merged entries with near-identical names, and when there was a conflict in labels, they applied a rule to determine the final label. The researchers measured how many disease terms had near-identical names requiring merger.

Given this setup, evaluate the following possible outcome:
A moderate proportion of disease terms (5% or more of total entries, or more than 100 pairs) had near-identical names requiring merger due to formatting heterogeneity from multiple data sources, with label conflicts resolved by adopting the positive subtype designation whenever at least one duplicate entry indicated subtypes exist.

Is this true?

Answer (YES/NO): YES